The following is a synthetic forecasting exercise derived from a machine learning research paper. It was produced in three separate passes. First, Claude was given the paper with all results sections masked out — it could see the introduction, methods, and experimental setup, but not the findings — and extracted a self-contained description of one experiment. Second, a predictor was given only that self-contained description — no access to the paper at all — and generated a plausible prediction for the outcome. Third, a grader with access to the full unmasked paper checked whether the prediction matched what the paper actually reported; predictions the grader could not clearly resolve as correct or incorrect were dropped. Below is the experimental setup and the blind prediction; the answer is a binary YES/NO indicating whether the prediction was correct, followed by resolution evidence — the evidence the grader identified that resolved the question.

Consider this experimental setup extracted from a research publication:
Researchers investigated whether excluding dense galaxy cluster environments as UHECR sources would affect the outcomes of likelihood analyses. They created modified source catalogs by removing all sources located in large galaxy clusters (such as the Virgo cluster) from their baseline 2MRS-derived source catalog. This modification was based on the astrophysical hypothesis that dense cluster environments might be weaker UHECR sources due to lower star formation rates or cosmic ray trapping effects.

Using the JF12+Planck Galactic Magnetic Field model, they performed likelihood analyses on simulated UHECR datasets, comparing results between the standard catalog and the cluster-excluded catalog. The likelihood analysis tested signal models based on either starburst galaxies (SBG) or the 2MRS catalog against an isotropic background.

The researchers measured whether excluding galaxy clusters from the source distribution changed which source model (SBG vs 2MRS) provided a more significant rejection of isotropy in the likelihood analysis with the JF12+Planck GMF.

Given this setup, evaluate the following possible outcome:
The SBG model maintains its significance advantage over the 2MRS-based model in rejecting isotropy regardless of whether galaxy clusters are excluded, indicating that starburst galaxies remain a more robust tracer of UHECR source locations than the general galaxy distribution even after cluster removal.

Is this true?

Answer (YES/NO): NO